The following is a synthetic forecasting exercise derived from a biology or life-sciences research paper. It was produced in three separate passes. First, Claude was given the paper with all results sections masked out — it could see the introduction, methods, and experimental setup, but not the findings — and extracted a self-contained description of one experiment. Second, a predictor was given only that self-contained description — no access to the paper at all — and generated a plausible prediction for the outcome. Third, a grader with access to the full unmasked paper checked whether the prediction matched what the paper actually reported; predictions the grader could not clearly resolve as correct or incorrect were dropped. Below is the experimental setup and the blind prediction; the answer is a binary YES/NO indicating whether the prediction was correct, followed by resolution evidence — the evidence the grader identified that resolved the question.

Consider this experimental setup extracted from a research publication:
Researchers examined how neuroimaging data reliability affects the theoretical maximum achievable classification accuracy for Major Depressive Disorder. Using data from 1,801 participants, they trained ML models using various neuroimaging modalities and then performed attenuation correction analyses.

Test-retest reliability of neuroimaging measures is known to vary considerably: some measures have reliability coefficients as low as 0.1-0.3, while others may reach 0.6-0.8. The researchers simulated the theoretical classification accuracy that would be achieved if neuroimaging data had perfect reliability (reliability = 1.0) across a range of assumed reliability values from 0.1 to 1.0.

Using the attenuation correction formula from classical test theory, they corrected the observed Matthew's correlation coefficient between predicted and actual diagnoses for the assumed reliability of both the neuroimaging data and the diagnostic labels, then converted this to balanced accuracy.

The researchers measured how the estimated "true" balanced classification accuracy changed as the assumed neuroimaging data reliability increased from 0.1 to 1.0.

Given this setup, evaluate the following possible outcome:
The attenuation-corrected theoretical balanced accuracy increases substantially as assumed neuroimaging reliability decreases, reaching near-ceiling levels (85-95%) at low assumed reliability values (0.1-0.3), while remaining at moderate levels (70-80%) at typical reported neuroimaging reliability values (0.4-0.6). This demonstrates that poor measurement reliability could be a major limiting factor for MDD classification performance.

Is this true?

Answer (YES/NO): NO